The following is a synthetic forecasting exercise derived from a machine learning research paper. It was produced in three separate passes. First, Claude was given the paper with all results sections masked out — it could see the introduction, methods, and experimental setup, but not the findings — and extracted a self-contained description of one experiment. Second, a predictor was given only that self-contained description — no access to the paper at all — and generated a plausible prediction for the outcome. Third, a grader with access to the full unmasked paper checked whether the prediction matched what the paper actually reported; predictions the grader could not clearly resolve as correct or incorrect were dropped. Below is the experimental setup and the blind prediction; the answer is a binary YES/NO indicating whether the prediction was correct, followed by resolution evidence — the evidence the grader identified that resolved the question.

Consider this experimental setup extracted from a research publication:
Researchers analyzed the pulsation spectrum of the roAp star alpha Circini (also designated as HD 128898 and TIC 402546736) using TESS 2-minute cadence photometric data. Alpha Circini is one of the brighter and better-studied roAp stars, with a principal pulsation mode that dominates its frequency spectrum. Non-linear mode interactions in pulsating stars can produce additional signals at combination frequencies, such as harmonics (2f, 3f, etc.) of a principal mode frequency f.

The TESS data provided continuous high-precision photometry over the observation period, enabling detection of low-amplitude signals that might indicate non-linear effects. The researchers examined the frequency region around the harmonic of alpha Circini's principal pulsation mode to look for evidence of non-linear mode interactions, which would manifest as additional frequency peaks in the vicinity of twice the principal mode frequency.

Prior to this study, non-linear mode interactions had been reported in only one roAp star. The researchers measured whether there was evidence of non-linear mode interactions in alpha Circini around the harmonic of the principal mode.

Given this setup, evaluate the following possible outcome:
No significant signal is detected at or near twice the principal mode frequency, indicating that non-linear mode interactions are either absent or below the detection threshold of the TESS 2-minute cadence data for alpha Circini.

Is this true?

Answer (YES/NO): NO